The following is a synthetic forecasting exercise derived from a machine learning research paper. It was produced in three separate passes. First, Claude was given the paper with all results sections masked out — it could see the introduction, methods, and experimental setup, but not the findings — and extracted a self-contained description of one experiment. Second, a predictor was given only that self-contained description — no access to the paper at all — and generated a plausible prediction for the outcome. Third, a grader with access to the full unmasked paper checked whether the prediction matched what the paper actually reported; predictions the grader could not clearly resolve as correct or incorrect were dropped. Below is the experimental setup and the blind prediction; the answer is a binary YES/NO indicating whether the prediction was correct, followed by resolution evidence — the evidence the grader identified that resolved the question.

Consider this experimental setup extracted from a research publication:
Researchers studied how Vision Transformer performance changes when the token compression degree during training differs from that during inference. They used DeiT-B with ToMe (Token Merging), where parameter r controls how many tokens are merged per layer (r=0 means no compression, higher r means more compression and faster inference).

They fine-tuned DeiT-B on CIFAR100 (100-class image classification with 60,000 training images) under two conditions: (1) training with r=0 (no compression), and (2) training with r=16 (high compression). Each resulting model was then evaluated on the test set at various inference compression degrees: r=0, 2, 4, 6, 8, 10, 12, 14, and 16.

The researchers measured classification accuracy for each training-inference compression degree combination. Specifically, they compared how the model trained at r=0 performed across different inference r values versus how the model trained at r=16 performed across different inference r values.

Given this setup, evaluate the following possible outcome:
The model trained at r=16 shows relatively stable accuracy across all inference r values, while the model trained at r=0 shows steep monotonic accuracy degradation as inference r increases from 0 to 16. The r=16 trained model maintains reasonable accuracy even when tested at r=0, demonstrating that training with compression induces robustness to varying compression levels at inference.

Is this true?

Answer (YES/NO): NO